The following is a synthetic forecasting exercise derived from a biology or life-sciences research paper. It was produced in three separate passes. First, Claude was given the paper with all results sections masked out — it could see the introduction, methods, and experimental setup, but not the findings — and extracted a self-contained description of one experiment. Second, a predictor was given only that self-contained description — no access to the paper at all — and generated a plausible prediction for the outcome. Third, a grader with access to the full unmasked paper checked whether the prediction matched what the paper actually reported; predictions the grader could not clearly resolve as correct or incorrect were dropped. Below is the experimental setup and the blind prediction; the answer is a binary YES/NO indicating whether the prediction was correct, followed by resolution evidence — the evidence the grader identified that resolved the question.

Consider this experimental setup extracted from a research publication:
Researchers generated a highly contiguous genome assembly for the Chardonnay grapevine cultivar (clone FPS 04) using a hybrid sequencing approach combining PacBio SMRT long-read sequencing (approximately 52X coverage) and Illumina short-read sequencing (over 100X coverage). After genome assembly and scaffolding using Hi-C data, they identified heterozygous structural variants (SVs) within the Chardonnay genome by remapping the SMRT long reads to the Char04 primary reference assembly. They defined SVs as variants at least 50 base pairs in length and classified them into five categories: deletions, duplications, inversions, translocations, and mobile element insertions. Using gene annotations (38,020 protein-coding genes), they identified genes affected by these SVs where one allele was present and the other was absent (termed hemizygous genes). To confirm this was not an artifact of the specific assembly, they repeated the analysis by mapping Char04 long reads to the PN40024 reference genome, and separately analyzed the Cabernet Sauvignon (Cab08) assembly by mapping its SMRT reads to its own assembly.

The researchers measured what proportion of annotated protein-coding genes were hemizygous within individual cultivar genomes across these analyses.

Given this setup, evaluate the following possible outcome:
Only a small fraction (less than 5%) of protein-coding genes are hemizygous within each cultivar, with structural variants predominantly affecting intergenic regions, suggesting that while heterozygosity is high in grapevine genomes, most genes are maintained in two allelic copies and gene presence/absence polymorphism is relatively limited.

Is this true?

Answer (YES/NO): NO